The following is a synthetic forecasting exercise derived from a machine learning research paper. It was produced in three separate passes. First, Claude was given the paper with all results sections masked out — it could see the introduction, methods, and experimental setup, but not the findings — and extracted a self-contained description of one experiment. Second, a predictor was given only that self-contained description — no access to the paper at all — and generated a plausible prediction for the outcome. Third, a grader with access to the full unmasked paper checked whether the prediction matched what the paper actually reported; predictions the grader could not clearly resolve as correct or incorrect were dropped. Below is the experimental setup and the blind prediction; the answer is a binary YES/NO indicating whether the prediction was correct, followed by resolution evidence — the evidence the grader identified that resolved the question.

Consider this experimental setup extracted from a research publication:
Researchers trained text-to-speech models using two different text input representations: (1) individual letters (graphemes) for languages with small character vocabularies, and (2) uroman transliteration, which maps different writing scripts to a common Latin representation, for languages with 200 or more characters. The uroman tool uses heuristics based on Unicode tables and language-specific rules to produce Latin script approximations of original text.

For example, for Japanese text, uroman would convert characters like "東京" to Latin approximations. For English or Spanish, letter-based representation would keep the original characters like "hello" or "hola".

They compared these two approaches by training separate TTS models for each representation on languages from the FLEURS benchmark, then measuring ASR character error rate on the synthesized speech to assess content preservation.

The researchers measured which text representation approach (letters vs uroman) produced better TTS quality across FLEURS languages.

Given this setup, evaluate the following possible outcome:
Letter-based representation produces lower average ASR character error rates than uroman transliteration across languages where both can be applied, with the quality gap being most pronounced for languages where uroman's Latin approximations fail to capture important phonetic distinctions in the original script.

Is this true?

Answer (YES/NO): NO